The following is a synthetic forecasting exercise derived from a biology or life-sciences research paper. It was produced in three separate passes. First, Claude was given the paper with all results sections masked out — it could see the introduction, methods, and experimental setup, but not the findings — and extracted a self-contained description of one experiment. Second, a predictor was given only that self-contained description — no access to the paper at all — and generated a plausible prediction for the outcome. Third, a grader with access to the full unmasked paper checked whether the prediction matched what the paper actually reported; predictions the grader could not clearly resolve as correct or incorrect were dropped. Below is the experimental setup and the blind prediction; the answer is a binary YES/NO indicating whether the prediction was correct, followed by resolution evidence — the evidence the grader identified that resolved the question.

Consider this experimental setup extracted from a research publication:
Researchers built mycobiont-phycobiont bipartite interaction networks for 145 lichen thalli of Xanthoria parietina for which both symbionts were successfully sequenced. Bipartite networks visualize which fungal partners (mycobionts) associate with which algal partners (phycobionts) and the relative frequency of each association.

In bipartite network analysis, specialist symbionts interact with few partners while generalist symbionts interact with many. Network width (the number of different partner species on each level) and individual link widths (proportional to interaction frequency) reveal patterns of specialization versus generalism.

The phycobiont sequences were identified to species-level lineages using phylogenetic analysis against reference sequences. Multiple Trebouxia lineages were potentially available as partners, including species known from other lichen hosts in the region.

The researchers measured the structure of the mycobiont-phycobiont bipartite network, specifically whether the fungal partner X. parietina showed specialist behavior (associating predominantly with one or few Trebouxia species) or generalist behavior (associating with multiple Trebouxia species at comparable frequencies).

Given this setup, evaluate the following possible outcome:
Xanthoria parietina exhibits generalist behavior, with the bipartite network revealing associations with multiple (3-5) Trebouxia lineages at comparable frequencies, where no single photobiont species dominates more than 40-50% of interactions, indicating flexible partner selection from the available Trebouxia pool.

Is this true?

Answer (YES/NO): NO